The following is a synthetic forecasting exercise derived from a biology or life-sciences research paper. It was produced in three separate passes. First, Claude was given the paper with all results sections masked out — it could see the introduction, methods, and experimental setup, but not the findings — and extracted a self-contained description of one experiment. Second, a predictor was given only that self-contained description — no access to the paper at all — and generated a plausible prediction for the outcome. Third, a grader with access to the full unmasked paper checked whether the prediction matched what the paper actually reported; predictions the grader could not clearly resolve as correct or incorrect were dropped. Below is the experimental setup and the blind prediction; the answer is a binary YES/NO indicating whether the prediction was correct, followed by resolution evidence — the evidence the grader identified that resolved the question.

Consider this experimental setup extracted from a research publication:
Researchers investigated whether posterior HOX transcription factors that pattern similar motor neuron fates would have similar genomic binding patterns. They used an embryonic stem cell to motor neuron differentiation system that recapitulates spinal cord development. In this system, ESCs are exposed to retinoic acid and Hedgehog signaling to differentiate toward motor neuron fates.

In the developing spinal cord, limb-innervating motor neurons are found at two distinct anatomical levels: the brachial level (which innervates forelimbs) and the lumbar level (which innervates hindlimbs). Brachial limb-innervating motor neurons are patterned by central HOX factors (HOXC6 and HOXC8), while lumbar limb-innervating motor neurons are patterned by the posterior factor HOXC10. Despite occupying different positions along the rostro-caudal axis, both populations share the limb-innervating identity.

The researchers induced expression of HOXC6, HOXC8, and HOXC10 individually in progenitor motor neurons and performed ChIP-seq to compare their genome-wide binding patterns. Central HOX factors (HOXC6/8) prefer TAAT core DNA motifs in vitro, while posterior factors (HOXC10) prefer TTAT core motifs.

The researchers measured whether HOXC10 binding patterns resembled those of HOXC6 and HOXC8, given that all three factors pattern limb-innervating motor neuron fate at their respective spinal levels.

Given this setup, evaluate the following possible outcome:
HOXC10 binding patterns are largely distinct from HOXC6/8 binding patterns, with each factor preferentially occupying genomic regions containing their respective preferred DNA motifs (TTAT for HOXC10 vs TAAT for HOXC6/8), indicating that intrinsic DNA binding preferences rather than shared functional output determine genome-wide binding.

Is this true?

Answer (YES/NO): NO